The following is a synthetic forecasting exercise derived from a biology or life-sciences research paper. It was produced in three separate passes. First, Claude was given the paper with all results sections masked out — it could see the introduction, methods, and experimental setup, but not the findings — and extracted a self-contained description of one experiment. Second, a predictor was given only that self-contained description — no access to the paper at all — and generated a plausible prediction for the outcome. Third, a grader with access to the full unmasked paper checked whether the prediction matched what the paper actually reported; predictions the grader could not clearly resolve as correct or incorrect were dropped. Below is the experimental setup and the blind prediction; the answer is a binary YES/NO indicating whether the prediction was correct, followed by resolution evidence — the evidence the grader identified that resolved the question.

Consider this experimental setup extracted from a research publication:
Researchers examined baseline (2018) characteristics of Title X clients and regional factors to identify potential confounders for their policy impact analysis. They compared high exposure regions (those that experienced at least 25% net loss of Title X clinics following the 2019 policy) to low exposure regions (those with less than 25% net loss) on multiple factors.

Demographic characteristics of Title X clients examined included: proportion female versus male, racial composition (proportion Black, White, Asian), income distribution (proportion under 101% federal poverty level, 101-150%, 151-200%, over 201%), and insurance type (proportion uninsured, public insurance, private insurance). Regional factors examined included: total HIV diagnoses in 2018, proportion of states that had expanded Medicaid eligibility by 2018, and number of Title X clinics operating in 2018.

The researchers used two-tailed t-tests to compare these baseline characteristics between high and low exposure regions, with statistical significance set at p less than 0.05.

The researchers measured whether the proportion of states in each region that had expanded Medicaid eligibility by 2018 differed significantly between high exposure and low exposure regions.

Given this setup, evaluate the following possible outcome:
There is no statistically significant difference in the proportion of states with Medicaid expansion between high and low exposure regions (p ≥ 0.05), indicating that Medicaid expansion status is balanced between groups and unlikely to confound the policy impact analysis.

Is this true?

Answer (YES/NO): NO